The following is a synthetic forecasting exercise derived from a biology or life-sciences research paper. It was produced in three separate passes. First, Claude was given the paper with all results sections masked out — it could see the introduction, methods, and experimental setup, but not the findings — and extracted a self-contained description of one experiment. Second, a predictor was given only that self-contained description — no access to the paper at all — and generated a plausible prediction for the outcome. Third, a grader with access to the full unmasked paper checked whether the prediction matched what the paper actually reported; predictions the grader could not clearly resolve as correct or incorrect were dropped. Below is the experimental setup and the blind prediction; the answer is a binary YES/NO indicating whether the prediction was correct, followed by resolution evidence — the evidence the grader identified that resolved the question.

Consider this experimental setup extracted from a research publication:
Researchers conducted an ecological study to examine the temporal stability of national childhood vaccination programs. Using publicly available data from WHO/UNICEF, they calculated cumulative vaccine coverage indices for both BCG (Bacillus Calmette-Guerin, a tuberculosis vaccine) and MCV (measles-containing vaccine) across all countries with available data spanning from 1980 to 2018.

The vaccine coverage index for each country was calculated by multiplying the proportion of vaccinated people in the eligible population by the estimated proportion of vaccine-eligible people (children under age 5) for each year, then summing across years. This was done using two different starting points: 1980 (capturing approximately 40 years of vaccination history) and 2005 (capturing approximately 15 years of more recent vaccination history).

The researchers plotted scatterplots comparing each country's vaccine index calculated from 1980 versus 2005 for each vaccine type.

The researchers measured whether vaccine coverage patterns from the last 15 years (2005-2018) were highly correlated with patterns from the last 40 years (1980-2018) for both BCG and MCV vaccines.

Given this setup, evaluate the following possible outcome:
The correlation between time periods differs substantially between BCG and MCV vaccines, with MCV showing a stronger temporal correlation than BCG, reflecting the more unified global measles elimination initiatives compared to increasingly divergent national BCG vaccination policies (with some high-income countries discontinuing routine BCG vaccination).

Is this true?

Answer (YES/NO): NO